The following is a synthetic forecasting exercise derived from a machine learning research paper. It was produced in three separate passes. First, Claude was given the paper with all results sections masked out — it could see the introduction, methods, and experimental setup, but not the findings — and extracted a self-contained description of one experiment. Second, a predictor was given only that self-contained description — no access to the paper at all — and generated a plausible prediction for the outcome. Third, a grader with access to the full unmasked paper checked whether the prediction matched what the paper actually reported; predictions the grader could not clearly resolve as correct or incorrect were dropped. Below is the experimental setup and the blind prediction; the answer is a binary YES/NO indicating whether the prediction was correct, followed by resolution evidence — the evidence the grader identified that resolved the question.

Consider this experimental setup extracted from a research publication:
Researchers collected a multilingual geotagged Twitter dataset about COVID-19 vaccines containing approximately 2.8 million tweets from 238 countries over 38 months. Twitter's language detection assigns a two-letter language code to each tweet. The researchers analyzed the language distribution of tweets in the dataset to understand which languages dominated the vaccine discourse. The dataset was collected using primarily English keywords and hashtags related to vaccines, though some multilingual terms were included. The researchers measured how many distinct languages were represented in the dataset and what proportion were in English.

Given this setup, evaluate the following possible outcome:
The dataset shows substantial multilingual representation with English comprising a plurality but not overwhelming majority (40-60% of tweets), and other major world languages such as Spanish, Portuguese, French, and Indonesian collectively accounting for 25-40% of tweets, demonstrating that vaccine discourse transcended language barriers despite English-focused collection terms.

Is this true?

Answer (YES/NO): NO